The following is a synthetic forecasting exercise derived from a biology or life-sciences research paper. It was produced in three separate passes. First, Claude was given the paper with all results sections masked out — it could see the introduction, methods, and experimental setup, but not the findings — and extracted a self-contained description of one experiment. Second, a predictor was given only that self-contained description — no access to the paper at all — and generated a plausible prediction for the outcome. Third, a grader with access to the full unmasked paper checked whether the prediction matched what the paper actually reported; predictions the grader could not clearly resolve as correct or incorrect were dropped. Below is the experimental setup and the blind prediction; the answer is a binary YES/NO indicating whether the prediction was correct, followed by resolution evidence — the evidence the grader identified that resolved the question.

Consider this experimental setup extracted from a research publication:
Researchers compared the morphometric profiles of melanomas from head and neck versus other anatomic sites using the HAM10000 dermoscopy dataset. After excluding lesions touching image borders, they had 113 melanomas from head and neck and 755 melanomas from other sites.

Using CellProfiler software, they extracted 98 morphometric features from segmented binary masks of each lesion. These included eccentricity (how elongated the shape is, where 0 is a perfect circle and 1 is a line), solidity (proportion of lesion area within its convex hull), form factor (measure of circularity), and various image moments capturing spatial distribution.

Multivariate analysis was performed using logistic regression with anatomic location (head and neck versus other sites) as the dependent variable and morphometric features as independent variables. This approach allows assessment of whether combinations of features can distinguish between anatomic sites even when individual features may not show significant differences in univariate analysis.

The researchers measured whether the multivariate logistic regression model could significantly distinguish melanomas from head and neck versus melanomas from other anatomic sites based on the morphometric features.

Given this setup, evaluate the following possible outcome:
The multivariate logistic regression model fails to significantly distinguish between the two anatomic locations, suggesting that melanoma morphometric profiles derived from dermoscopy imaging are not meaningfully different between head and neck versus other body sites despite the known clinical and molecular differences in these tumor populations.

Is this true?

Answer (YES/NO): NO